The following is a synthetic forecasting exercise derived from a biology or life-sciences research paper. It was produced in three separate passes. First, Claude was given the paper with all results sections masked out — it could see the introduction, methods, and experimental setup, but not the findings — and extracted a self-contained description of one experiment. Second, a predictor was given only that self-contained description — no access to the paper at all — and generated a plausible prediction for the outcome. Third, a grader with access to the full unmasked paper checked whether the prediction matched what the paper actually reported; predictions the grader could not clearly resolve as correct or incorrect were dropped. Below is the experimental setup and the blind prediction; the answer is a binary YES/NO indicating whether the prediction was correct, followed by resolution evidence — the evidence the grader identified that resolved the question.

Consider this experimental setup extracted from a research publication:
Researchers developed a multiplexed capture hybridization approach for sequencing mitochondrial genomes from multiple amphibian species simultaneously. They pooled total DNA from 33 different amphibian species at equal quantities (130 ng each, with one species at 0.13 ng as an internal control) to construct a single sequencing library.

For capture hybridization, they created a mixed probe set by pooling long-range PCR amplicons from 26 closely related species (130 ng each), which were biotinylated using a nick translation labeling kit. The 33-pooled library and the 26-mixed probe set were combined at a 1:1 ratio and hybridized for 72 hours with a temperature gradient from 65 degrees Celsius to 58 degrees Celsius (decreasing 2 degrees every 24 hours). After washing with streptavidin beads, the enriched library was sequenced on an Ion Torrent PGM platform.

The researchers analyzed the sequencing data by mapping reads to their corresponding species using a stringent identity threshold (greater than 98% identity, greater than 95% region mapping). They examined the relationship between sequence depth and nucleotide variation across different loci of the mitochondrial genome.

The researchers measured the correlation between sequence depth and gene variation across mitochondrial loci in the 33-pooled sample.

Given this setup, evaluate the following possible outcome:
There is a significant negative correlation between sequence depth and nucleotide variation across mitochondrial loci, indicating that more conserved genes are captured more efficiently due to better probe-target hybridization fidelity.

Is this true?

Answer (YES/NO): YES